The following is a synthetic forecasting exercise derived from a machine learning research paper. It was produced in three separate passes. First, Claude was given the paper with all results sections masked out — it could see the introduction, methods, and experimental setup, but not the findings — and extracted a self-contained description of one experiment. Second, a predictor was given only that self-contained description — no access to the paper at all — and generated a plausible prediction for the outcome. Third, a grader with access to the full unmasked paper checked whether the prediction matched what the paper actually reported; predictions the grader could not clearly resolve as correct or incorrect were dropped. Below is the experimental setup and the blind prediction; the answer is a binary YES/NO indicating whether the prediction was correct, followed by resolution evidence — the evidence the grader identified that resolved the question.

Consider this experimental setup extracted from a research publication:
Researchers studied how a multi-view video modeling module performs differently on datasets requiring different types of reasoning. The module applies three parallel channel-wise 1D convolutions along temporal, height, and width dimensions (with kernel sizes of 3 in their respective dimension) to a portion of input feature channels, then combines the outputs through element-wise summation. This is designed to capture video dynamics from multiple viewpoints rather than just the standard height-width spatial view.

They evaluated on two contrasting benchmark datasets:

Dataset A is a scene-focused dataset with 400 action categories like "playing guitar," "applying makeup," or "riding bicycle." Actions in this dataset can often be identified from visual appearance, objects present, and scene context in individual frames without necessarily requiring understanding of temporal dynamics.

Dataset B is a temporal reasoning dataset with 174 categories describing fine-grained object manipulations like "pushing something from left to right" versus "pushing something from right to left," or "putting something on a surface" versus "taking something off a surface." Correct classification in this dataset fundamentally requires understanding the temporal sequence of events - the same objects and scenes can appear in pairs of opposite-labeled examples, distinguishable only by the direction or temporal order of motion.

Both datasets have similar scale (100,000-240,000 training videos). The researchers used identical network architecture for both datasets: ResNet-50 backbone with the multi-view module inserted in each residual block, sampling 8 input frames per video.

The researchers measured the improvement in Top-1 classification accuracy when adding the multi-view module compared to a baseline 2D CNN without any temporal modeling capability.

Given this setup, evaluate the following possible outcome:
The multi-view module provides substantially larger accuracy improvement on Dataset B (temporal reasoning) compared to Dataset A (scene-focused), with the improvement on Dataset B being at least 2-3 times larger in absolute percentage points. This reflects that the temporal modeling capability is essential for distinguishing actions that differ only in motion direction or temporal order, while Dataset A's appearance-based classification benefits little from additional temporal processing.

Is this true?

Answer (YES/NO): YES